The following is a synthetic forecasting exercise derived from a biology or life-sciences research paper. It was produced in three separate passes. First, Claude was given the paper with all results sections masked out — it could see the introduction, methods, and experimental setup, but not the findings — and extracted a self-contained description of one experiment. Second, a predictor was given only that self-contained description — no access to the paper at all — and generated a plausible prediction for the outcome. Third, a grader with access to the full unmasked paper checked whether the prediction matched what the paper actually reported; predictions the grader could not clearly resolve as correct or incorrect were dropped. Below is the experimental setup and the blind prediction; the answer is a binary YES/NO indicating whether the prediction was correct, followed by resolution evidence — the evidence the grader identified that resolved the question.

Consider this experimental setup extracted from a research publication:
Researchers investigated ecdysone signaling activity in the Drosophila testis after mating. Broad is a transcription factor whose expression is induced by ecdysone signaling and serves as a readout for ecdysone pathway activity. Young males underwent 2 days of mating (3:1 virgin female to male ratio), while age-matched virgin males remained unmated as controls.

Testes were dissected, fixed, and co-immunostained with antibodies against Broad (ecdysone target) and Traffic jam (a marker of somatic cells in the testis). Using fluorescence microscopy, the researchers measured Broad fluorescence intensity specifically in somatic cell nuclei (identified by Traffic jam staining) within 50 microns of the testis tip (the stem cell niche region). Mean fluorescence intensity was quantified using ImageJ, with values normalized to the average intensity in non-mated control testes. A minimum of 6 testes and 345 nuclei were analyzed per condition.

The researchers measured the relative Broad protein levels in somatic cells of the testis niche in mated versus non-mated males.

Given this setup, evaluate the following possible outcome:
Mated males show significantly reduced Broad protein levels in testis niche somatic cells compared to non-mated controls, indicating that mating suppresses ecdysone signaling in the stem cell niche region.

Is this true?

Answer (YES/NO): NO